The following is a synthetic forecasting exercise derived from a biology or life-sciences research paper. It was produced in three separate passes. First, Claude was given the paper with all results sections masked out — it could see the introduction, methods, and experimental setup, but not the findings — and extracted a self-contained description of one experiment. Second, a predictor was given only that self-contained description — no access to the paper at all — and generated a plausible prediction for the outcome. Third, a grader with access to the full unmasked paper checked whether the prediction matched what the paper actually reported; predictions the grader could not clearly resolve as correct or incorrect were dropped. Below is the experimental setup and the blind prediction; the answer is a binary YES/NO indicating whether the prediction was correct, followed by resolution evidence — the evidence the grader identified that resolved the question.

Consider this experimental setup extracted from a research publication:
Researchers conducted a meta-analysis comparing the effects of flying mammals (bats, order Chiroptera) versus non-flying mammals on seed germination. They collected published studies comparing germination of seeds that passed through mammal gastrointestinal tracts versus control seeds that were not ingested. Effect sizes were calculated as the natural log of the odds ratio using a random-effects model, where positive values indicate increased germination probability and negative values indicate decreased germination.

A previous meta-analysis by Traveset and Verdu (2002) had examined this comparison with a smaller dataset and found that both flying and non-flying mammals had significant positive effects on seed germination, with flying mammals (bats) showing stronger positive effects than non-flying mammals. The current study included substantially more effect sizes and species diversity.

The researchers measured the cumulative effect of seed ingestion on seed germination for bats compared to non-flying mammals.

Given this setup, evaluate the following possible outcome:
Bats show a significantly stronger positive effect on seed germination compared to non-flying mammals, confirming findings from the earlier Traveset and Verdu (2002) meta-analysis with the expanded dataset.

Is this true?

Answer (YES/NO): NO